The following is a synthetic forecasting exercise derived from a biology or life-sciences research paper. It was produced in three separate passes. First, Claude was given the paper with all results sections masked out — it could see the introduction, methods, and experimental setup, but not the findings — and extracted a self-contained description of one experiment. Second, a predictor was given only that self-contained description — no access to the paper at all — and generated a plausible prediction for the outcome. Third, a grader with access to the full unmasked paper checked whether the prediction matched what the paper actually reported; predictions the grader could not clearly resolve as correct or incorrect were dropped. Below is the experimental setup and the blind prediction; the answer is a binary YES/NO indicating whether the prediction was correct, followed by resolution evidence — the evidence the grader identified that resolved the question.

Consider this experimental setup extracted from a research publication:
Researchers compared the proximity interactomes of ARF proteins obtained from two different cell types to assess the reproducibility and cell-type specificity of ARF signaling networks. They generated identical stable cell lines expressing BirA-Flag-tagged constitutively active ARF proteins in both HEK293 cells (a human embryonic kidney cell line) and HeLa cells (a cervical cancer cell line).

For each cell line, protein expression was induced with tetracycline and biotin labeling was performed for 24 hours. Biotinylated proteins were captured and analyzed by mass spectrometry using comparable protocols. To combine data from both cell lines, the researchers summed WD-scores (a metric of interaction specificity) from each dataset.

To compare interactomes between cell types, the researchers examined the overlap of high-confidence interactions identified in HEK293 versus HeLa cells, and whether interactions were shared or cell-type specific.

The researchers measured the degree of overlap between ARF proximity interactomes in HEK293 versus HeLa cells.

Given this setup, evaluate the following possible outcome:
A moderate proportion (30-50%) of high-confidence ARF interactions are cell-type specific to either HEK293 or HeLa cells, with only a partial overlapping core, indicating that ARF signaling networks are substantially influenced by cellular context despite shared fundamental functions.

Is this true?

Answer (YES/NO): NO